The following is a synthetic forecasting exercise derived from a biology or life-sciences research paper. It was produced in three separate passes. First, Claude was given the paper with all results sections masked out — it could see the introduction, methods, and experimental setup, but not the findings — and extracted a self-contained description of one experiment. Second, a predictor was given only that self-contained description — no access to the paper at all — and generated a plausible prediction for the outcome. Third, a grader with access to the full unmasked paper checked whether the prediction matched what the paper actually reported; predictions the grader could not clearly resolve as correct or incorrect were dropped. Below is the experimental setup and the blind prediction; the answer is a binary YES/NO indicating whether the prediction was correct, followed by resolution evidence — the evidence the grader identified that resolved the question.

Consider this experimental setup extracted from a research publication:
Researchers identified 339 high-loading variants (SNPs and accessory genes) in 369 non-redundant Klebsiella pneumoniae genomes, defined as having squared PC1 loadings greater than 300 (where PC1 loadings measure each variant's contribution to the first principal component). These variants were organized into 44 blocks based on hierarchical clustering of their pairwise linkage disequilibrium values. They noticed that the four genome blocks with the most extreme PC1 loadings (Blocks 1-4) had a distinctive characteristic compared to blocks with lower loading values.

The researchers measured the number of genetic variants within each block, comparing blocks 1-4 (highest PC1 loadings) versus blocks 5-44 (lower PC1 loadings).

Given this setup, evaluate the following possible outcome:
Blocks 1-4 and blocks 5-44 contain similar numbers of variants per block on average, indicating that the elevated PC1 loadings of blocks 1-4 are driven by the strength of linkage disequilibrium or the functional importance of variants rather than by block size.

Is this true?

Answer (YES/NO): NO